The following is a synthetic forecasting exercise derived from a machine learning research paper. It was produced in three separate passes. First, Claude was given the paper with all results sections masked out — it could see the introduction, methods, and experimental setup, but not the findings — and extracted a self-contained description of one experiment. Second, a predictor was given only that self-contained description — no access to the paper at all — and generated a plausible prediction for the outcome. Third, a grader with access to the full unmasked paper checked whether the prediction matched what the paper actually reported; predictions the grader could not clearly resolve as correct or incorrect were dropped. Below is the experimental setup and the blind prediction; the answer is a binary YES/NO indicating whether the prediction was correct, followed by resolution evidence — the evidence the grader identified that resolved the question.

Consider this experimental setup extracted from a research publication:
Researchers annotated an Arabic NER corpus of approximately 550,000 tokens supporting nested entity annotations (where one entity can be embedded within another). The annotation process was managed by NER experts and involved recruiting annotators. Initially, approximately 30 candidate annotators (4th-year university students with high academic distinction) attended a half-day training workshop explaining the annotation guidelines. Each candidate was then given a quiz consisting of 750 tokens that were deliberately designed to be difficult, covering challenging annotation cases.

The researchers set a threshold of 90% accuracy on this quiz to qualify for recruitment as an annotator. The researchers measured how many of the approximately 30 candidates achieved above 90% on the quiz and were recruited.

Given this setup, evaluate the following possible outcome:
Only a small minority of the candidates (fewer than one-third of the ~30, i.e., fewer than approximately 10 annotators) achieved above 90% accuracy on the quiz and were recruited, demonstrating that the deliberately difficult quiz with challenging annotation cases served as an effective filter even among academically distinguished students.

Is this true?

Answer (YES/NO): NO